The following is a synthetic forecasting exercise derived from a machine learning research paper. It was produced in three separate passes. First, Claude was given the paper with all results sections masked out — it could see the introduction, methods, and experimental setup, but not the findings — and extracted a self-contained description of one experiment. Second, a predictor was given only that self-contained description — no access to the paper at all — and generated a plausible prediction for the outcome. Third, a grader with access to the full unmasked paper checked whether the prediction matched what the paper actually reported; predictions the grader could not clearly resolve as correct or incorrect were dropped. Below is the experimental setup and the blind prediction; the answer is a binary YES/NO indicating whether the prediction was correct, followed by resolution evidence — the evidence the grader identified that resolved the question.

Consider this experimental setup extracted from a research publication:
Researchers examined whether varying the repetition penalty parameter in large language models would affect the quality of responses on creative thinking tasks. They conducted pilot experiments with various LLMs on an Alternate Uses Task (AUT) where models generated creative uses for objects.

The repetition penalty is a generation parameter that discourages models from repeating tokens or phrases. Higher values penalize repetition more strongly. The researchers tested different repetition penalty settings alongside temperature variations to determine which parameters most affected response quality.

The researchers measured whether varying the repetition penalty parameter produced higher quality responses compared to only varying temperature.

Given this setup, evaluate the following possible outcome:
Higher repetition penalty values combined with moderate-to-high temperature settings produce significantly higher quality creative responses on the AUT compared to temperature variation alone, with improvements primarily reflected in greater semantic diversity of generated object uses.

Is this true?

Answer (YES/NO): NO